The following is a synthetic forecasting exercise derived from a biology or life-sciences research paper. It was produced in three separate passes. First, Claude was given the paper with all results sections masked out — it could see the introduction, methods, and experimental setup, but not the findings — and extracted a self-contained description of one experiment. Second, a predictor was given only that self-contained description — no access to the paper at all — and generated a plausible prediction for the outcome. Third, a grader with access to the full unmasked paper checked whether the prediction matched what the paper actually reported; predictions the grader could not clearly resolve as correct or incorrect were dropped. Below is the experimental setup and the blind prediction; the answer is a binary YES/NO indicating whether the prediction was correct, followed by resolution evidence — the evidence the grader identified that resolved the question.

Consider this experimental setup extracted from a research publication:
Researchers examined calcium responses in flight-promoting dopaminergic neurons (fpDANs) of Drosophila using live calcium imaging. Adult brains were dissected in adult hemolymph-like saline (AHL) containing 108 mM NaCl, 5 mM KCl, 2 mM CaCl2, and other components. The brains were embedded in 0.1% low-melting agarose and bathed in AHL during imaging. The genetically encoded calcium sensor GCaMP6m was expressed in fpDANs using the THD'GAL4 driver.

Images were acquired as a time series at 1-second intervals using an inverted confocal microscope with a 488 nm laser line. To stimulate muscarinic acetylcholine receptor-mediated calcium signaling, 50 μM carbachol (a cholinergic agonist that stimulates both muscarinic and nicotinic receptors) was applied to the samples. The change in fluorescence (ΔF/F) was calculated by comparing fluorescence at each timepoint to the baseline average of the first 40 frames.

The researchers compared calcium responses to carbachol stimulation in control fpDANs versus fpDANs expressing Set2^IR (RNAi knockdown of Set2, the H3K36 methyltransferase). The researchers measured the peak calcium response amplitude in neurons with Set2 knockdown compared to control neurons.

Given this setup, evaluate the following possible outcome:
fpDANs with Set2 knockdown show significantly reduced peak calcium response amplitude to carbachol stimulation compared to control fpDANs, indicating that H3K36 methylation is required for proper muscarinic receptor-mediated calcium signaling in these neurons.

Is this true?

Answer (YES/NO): YES